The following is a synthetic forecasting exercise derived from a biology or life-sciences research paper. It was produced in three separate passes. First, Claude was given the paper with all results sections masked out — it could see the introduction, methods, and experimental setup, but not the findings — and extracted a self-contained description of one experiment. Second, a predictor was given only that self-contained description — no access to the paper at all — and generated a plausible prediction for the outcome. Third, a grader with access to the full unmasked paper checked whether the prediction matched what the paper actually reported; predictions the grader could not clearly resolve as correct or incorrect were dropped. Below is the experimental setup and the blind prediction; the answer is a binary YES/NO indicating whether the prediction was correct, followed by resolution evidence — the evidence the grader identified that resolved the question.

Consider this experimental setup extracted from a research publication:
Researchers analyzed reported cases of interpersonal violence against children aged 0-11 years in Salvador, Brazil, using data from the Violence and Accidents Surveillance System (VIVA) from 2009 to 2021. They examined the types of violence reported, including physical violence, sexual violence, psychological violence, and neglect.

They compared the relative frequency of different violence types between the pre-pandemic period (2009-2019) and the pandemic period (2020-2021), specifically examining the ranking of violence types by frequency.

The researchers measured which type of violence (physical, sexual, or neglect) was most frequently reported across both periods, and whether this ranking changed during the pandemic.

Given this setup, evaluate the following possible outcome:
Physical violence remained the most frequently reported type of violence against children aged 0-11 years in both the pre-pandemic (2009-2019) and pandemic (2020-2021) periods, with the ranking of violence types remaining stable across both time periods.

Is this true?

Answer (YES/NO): YES